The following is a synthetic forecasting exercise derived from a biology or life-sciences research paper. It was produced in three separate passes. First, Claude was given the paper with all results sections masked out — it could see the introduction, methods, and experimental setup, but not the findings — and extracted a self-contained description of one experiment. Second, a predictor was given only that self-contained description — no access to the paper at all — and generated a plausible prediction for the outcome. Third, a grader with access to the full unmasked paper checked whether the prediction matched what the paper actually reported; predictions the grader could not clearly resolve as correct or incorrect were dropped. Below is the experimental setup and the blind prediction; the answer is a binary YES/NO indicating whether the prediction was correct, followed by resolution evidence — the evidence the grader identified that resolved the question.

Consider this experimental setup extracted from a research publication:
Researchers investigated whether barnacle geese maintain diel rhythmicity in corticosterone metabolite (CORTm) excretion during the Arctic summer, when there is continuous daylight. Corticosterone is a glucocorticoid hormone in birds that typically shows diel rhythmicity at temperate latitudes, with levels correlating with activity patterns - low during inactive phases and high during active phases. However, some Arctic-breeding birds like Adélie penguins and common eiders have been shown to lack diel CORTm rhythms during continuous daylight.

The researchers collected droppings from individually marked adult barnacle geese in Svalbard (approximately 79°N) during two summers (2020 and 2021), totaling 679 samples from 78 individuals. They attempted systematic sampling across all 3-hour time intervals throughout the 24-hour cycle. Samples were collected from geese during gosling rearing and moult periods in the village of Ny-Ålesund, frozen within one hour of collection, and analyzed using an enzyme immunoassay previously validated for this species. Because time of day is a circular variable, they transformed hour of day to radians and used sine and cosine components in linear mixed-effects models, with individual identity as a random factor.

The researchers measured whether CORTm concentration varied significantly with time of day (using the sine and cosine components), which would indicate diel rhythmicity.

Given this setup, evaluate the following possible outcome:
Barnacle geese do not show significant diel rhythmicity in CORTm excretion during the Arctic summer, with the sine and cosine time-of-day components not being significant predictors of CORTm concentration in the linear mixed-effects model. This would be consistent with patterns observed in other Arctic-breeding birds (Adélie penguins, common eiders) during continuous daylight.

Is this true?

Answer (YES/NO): NO